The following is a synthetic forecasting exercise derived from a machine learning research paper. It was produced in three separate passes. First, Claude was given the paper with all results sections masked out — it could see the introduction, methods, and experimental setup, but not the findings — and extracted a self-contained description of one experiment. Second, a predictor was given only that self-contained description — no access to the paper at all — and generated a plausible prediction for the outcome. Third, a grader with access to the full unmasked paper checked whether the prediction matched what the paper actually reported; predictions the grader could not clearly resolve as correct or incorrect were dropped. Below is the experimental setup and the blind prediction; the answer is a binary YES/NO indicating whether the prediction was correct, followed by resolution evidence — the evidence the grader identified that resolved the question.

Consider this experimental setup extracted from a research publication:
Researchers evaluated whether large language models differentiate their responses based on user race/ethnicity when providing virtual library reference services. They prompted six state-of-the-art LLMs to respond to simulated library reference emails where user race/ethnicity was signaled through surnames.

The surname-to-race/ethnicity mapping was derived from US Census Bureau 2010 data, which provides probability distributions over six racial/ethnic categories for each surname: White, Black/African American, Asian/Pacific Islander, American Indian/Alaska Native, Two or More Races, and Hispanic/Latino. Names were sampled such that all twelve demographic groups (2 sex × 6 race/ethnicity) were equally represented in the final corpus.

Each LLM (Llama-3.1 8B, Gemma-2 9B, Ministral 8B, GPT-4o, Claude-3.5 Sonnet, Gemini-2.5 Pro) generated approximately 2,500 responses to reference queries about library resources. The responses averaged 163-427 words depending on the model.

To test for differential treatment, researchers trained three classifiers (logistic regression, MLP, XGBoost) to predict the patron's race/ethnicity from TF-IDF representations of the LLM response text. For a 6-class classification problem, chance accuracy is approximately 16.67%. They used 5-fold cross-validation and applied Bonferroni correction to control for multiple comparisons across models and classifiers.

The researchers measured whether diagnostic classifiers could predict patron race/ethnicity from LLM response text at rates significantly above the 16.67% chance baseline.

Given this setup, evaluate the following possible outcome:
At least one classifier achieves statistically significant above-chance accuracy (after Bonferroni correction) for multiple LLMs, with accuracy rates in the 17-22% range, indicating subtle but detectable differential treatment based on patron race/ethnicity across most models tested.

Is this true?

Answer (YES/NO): NO